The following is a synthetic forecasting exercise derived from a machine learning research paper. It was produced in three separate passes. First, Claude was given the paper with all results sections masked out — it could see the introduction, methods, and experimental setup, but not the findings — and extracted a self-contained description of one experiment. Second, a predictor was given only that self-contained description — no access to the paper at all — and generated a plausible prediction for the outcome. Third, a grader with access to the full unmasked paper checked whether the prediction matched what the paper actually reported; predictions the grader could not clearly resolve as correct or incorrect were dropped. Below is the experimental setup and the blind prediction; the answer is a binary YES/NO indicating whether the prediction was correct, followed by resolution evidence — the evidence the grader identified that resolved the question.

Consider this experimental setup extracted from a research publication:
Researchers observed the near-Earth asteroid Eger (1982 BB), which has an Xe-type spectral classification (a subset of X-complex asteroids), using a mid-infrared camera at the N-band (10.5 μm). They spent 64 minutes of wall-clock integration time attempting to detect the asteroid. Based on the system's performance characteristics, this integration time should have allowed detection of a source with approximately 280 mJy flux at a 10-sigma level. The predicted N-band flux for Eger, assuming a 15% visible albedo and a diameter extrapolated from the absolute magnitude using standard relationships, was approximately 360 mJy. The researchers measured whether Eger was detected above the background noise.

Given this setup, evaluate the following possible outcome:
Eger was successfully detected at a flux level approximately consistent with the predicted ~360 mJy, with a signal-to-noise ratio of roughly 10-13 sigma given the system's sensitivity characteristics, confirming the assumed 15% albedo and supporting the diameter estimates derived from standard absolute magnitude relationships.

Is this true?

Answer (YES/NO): NO